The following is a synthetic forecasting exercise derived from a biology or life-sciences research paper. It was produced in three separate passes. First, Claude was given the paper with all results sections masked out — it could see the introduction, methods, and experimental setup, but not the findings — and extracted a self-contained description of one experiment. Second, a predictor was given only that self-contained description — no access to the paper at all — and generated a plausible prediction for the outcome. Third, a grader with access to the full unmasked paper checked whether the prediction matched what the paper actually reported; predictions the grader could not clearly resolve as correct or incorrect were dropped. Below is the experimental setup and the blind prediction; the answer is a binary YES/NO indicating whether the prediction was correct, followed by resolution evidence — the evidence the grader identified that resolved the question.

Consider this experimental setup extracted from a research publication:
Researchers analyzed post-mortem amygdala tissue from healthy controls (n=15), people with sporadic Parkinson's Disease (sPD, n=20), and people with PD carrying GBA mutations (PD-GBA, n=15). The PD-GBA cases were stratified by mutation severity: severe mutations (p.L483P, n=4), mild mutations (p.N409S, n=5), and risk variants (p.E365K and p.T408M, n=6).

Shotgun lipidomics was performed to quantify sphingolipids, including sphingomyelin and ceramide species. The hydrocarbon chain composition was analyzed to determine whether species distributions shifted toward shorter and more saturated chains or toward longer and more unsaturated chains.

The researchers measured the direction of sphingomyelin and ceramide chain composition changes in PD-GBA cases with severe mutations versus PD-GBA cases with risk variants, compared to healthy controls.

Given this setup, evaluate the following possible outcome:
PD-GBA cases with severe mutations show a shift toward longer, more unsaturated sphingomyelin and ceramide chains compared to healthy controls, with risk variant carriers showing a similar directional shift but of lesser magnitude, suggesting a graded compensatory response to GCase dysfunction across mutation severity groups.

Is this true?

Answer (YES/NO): NO